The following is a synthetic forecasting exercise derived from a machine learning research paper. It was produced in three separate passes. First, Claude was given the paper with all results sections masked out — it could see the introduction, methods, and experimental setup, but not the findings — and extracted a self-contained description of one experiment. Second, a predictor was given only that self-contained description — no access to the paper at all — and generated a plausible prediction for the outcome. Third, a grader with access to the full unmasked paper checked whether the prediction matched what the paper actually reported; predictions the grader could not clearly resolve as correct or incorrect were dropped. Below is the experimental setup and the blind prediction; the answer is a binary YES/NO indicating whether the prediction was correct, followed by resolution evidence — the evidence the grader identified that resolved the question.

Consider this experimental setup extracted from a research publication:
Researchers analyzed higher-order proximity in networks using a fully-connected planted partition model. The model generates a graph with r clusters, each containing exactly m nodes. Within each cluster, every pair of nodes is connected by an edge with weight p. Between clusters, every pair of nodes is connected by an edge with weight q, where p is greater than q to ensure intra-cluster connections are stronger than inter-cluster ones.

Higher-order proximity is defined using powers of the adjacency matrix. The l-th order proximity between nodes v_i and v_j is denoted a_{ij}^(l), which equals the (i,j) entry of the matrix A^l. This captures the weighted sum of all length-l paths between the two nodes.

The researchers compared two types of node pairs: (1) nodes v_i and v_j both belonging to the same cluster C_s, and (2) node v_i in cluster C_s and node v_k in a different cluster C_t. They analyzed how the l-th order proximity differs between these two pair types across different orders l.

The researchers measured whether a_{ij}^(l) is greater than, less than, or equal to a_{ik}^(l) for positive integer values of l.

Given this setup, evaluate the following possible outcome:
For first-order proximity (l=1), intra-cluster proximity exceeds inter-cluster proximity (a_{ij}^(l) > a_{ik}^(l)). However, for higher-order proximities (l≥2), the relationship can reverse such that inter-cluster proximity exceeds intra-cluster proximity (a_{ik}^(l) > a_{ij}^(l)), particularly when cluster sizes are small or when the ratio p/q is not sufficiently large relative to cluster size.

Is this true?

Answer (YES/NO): NO